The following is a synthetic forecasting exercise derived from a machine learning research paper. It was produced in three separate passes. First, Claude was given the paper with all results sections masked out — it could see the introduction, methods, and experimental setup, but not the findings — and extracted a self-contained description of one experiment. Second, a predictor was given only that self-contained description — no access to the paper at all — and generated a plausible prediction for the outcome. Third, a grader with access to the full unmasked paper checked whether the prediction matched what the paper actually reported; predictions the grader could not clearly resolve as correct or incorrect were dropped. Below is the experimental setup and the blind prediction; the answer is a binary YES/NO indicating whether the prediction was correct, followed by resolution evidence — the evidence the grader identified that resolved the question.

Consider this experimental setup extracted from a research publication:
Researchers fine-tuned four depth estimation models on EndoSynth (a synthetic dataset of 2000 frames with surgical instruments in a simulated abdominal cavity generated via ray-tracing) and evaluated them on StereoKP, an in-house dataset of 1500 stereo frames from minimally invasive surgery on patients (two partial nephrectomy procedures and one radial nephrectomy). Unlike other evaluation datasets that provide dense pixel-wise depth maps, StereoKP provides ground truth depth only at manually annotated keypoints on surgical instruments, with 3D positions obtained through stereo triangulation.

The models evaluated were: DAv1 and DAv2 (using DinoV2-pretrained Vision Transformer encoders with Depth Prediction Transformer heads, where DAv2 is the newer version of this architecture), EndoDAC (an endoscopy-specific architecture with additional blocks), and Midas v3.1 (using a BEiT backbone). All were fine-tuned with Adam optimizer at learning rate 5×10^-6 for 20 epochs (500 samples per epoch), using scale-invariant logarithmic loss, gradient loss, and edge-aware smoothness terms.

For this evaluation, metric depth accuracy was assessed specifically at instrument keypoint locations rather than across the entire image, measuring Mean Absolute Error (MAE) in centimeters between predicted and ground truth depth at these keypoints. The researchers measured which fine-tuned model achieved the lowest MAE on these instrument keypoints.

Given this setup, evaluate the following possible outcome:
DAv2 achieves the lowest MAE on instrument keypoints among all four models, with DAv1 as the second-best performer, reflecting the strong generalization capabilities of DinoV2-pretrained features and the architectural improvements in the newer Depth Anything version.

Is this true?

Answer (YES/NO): NO